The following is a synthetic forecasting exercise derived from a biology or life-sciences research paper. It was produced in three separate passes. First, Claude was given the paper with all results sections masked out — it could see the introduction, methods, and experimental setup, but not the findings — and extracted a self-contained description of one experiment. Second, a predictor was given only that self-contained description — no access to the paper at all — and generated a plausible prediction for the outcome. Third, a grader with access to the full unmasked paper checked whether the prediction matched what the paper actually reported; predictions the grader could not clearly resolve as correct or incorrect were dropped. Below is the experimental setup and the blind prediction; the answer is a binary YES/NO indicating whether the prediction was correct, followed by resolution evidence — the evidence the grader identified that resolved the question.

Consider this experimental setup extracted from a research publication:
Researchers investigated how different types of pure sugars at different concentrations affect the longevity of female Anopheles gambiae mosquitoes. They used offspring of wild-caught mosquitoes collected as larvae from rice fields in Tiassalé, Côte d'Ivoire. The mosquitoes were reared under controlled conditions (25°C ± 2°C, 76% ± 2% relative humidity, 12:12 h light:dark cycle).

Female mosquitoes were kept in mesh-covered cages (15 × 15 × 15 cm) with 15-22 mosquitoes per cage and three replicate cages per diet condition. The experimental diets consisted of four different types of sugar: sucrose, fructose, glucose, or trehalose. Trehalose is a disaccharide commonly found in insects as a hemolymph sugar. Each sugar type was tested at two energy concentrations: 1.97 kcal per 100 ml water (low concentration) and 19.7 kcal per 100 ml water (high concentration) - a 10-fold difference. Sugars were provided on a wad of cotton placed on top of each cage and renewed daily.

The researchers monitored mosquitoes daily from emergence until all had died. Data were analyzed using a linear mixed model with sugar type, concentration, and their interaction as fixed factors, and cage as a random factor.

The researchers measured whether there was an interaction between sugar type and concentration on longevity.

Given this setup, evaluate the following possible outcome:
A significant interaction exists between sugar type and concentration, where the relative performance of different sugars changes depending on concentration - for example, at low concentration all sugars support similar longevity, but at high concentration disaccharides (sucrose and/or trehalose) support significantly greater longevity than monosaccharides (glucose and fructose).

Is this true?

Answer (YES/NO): NO